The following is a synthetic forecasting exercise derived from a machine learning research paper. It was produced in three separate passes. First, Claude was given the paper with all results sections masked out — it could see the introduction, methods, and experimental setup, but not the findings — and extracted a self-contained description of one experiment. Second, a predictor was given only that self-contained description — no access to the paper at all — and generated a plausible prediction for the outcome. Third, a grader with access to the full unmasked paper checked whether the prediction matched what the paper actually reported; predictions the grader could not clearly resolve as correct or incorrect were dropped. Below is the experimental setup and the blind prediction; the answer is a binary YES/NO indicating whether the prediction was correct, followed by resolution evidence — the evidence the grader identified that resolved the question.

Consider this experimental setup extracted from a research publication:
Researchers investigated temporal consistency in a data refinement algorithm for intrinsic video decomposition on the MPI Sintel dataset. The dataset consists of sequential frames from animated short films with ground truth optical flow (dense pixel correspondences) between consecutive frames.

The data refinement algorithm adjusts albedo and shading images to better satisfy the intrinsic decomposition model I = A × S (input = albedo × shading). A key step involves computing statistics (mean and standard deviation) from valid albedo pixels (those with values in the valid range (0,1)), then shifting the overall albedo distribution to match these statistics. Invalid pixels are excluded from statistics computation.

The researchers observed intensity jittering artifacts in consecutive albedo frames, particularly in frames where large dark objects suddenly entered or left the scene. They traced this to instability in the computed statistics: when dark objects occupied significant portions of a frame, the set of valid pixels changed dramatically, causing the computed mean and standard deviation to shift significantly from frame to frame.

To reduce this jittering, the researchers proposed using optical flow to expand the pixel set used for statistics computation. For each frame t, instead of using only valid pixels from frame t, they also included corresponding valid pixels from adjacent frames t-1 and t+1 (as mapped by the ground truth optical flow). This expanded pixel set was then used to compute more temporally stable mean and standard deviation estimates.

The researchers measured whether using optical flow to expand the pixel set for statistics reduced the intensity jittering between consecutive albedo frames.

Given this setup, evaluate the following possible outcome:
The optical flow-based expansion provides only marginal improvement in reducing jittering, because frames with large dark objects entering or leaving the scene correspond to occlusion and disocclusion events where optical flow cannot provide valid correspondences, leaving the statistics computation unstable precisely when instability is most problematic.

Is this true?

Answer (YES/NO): NO